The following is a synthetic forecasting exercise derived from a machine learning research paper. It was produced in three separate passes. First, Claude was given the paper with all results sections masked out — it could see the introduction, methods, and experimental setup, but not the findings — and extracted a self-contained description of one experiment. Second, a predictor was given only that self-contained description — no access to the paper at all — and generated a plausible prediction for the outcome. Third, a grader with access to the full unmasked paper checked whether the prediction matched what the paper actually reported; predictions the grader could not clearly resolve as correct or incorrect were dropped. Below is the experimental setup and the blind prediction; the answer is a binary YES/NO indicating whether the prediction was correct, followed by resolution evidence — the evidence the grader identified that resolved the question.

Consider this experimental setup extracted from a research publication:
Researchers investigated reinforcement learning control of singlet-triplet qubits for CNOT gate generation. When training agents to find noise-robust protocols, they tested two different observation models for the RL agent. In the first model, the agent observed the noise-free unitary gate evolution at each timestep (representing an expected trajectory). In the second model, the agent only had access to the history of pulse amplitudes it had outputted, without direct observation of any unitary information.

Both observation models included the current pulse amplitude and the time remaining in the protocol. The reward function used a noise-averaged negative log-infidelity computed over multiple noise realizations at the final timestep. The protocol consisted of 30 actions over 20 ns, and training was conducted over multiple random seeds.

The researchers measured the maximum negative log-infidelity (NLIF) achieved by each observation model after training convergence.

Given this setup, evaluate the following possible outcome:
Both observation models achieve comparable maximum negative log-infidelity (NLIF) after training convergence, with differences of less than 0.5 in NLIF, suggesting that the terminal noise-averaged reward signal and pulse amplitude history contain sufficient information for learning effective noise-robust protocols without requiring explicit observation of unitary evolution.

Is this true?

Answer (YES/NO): YES